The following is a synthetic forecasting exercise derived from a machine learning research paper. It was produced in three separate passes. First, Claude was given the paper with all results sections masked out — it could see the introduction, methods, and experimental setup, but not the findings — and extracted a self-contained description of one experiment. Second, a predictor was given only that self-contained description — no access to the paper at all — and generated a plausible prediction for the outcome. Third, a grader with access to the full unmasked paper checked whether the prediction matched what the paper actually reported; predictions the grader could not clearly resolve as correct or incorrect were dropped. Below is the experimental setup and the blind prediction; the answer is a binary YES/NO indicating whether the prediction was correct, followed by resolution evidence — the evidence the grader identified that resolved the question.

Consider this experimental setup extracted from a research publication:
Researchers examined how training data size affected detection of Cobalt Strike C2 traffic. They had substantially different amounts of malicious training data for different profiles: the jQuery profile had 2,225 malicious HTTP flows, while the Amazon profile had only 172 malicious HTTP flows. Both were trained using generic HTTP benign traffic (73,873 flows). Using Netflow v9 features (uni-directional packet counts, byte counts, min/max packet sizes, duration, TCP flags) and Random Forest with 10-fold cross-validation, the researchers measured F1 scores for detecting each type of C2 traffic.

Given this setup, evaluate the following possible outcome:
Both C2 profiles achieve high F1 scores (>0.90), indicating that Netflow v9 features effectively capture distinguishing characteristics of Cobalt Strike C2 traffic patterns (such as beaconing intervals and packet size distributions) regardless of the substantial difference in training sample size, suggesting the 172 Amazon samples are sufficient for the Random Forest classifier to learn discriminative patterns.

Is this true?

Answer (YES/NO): YES